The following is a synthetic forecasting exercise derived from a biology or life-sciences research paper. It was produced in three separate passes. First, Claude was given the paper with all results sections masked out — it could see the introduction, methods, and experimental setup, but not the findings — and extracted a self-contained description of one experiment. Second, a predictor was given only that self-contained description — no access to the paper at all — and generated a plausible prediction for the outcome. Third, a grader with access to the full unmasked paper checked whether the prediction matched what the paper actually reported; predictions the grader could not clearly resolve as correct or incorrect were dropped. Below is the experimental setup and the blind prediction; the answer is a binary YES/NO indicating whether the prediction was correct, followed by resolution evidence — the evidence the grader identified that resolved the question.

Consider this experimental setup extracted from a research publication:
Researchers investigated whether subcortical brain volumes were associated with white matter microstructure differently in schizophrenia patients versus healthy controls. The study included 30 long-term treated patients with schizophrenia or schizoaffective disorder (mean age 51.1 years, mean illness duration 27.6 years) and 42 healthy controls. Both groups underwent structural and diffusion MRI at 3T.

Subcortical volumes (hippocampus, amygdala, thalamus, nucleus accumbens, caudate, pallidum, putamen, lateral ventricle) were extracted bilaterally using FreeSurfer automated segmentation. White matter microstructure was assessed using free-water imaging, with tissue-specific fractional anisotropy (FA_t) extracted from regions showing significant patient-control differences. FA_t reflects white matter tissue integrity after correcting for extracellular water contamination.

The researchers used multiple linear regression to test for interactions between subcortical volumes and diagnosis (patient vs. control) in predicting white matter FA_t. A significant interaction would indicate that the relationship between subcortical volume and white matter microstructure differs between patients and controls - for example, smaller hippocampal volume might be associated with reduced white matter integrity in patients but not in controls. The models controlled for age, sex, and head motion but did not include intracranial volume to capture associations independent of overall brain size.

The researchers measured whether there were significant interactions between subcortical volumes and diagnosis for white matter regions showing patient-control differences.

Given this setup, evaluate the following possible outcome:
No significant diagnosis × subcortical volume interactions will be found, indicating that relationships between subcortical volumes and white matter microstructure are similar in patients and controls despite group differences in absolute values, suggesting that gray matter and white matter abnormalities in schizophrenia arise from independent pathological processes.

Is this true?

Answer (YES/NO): NO